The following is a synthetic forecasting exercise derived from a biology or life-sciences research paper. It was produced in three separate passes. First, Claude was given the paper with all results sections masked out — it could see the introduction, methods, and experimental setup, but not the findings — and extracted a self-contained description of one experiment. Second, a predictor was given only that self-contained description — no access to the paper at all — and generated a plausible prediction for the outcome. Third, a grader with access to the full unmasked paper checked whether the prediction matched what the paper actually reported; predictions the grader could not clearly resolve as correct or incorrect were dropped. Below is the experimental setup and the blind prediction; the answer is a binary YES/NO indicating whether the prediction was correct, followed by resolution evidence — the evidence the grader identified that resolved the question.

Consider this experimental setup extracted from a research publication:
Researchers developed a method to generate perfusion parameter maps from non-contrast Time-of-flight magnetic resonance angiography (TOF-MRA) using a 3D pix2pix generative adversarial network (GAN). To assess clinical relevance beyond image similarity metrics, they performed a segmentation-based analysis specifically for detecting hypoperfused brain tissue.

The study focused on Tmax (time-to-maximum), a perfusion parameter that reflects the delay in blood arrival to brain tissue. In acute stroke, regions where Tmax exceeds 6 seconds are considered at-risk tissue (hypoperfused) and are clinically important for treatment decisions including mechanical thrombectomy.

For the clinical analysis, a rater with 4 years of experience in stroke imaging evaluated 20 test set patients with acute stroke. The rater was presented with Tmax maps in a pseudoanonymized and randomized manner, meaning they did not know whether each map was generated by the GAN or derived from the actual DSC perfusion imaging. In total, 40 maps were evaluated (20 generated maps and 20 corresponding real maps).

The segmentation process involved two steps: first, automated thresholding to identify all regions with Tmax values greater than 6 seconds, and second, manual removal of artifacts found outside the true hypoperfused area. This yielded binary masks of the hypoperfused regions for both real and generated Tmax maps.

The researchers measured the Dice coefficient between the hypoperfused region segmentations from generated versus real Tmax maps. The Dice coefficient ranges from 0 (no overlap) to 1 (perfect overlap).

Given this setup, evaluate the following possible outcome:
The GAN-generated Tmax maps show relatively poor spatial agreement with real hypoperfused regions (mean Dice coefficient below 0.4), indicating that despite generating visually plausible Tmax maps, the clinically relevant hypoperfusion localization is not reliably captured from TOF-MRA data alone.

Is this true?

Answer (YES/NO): NO